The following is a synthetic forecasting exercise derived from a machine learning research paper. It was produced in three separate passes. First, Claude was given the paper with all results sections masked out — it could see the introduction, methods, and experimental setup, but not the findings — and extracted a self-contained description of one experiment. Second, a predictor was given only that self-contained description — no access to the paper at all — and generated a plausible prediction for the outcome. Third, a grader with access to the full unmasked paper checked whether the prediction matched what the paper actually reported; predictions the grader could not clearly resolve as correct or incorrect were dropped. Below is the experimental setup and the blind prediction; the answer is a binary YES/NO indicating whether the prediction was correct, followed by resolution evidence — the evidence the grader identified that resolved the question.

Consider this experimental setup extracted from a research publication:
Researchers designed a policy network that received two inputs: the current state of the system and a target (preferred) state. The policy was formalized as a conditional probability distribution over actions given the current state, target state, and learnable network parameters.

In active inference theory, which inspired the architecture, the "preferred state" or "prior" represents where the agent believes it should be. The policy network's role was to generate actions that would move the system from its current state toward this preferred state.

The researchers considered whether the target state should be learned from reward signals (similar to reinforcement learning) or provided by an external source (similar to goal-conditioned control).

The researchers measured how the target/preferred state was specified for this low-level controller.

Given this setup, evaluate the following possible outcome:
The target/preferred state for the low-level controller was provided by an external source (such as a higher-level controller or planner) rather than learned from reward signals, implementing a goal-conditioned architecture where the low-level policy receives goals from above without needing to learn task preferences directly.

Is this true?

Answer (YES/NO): YES